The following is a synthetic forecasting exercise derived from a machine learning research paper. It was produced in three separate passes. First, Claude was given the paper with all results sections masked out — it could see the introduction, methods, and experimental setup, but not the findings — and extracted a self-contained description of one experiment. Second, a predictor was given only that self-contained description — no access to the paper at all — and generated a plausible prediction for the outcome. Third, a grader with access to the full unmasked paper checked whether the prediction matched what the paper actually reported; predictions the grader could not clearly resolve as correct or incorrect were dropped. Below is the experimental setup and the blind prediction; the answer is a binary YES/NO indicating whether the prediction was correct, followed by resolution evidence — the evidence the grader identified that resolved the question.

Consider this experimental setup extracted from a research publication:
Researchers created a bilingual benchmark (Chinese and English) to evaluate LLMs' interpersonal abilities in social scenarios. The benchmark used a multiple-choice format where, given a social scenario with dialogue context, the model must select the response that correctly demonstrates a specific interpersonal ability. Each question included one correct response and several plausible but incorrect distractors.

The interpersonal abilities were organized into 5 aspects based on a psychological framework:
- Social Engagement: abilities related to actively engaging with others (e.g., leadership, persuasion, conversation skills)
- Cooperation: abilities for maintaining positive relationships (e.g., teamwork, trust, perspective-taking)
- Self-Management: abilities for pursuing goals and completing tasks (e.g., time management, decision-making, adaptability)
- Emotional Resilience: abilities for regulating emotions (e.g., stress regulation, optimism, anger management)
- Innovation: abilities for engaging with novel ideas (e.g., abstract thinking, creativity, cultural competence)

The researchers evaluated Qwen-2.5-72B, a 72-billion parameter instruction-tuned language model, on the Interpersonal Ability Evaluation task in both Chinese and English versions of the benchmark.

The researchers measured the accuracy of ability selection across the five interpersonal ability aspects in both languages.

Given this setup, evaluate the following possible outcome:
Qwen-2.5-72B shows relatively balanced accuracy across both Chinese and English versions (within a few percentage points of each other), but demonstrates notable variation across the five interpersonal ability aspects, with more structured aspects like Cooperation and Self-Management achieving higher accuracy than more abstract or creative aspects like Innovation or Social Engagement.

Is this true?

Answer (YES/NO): NO